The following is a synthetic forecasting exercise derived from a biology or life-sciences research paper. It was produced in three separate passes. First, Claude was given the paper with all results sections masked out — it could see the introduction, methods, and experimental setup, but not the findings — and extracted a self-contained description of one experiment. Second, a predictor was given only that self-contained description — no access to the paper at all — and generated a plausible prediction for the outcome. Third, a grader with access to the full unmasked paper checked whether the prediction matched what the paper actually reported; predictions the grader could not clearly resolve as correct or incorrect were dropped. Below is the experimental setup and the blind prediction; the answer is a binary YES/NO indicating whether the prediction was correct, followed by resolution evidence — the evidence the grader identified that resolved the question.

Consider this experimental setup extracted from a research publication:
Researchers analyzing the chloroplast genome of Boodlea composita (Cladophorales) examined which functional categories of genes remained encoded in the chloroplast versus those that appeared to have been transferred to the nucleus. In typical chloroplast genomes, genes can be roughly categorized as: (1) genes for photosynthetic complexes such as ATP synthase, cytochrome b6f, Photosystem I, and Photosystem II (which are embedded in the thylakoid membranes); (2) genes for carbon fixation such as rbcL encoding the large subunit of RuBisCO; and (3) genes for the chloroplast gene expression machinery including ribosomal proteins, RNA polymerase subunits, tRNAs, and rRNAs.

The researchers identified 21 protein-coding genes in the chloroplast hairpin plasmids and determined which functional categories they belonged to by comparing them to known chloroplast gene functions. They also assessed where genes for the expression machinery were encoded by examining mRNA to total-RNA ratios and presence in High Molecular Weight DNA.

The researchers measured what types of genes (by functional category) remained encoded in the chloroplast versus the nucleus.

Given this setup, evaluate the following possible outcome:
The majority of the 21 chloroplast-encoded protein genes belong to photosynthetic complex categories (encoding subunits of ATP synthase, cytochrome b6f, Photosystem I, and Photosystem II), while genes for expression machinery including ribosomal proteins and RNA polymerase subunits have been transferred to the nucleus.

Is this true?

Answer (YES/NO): YES